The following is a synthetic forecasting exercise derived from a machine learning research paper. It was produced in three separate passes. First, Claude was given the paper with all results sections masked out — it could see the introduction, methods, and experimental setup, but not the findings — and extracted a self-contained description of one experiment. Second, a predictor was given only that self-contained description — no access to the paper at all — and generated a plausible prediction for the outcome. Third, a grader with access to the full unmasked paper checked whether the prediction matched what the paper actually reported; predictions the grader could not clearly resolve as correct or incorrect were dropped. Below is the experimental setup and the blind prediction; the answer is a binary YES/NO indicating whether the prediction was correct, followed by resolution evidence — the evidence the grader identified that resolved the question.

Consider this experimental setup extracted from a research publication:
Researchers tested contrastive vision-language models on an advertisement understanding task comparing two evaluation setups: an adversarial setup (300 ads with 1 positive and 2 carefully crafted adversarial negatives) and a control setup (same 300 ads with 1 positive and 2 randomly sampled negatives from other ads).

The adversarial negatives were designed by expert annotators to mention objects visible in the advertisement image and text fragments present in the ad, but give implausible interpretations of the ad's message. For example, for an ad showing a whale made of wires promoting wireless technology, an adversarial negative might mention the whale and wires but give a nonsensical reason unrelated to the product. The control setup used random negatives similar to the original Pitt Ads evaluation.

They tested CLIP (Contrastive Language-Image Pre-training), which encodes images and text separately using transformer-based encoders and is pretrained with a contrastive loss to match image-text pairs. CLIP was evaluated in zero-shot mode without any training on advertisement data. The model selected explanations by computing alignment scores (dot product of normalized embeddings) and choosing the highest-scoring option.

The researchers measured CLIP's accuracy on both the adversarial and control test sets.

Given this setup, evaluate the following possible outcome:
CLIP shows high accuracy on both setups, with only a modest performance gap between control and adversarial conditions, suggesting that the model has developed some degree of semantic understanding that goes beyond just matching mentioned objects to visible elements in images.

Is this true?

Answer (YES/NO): NO